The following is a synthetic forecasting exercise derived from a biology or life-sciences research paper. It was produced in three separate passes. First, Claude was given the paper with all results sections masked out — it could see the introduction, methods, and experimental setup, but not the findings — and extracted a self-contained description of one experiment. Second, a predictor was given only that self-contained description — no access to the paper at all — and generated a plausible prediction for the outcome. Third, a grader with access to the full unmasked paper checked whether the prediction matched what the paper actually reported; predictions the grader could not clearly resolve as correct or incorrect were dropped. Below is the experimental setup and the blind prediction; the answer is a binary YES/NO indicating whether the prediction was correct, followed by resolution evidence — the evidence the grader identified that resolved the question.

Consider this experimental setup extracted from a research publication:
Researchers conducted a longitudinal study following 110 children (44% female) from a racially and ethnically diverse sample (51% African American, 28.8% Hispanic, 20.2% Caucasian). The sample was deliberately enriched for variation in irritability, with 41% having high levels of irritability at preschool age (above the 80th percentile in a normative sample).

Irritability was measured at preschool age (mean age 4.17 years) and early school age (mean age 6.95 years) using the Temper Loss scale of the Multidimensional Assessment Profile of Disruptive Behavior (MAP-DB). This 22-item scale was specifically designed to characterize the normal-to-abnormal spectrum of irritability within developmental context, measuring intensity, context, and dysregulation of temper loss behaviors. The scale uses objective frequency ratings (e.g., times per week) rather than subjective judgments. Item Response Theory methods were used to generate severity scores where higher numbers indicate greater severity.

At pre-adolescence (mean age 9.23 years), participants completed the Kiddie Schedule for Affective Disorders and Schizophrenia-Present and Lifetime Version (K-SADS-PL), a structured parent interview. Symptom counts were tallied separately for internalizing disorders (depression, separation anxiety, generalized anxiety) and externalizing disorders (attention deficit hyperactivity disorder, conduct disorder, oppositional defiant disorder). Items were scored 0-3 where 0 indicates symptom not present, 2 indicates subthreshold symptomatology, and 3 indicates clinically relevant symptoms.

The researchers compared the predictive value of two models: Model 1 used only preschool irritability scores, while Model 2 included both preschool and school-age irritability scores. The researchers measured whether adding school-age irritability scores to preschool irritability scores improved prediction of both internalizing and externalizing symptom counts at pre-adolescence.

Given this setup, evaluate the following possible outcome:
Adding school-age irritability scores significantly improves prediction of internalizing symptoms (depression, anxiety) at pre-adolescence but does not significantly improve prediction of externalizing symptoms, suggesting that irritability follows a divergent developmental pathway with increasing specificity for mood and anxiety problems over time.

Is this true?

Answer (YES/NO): YES